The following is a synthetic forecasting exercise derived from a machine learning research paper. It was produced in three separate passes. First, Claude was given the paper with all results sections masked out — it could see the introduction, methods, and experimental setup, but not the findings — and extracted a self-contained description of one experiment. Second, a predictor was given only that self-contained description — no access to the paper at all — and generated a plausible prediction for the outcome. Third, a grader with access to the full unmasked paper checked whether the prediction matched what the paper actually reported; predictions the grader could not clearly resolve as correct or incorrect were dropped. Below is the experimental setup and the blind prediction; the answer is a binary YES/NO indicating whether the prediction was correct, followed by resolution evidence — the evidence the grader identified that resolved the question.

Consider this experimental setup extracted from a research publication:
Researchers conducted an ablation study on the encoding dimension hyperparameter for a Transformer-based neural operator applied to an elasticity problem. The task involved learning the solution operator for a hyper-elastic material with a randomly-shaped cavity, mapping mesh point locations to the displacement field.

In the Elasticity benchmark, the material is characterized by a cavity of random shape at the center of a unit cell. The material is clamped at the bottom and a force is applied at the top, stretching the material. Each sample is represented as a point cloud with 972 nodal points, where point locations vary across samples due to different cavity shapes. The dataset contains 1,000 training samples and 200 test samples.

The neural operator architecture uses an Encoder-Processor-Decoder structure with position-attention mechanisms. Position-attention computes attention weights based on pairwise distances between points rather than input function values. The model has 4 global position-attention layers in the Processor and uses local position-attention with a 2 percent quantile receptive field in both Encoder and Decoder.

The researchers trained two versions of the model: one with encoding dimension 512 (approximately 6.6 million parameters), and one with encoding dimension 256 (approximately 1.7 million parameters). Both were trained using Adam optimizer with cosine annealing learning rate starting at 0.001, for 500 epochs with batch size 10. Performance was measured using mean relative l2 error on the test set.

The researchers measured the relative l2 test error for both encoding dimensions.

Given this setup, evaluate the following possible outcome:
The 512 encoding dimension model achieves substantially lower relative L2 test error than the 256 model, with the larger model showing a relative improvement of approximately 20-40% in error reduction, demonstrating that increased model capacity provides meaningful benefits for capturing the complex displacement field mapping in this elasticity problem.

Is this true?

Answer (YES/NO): YES